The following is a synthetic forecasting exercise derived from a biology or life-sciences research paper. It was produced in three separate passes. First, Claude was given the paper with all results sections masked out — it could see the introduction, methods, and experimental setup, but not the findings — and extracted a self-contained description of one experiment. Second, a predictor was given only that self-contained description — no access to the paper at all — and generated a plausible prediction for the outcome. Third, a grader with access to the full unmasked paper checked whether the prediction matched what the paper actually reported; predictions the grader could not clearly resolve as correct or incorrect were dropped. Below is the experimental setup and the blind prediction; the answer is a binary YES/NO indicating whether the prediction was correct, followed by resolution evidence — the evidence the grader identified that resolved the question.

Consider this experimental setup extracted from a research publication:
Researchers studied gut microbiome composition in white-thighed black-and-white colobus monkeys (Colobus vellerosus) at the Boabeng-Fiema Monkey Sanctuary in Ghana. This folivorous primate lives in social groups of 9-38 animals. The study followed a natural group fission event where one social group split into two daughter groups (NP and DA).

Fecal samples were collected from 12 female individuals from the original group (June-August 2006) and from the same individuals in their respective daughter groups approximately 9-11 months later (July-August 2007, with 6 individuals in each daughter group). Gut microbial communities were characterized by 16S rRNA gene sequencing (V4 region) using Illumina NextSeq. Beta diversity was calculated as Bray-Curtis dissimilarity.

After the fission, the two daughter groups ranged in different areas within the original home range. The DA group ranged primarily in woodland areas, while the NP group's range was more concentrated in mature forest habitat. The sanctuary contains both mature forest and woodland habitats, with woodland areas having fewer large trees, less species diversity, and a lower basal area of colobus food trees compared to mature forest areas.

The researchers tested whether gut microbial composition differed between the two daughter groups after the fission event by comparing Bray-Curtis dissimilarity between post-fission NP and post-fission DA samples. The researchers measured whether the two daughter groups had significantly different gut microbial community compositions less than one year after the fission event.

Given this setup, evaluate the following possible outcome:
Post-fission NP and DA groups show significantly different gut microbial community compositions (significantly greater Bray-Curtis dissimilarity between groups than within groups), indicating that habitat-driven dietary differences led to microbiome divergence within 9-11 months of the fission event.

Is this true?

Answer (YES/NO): NO